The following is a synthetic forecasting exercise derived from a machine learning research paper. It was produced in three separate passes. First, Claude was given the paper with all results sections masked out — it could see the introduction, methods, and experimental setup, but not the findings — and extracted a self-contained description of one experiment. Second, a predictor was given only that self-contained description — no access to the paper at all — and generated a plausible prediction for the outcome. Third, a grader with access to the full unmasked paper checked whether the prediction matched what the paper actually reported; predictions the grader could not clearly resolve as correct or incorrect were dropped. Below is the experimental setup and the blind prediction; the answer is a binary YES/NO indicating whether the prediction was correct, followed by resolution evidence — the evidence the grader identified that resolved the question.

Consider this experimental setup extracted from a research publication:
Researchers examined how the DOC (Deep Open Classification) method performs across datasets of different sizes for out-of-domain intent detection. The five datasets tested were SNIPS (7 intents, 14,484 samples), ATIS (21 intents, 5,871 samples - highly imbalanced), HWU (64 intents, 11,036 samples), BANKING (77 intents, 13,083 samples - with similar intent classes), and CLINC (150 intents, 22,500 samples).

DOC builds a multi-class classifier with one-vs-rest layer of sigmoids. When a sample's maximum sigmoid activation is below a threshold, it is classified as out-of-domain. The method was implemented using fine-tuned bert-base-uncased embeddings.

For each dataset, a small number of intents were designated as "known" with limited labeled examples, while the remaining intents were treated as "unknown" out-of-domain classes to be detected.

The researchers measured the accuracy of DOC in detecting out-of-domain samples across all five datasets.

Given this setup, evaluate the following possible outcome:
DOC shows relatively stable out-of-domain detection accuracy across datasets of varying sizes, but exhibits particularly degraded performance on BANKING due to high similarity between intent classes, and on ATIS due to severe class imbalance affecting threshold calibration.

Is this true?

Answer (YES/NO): NO